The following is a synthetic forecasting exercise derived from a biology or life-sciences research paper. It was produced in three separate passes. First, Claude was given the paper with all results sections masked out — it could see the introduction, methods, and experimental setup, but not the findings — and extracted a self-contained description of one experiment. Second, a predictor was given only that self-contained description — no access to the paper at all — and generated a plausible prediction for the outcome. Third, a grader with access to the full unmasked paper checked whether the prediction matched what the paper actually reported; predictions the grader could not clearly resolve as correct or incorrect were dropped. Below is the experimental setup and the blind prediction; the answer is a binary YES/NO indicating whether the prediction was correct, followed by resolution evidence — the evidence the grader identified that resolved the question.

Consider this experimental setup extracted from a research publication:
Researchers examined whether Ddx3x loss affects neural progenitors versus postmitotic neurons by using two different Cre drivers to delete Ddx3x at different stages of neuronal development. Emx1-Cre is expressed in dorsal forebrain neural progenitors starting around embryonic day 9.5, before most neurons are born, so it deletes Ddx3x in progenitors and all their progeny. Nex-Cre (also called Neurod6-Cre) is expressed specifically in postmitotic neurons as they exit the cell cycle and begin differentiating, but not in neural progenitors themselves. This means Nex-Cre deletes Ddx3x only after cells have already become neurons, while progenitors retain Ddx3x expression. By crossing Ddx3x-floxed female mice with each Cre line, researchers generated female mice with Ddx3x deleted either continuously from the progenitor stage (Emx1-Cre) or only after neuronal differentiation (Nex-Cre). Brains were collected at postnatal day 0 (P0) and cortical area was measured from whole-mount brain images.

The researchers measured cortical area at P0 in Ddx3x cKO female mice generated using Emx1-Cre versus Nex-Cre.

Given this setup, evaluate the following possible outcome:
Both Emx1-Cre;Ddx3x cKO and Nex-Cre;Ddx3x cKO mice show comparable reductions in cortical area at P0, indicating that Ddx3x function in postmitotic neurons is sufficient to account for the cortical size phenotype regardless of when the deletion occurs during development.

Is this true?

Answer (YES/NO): NO